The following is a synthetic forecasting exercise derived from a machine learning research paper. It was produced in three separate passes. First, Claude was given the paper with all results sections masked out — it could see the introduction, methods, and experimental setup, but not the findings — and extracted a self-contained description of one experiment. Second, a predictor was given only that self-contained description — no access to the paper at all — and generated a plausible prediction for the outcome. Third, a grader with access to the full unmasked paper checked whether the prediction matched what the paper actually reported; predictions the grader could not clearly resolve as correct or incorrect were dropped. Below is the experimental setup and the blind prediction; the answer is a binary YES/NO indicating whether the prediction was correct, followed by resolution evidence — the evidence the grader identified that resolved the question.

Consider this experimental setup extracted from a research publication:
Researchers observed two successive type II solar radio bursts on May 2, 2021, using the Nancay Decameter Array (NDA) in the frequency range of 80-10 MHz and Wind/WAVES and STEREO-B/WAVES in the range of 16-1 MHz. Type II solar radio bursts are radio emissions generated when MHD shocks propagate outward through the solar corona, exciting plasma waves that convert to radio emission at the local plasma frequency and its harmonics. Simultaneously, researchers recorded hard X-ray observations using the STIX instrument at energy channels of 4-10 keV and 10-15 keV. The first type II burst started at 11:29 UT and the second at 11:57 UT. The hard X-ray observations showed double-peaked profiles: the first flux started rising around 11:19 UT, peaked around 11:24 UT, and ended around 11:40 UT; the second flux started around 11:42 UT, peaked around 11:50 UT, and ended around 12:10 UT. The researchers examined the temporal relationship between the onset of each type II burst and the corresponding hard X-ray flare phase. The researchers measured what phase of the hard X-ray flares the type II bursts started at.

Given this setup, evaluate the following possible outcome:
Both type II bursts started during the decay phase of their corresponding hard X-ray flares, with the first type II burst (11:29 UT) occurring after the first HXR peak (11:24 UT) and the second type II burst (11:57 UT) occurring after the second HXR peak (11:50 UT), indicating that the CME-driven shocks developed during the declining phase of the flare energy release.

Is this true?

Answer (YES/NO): YES